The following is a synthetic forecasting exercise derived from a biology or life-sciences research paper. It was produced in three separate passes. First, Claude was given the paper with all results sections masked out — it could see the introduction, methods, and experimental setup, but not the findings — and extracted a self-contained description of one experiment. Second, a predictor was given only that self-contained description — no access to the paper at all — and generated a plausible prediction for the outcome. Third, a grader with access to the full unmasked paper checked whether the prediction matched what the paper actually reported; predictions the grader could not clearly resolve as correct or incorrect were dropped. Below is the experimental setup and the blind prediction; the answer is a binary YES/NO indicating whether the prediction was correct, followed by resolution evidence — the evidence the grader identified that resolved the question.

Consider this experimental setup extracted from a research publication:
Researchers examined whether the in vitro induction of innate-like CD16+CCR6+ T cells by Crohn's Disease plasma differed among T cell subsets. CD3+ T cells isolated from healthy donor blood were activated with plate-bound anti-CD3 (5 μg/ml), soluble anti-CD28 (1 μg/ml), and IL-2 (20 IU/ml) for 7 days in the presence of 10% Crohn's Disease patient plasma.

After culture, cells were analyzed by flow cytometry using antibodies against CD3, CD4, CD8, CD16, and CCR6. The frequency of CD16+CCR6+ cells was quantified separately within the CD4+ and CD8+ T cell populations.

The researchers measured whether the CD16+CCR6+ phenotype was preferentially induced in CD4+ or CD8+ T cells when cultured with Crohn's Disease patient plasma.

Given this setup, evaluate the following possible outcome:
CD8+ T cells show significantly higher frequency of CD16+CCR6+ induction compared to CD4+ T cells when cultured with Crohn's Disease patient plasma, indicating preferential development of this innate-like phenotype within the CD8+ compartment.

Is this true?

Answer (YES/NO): NO